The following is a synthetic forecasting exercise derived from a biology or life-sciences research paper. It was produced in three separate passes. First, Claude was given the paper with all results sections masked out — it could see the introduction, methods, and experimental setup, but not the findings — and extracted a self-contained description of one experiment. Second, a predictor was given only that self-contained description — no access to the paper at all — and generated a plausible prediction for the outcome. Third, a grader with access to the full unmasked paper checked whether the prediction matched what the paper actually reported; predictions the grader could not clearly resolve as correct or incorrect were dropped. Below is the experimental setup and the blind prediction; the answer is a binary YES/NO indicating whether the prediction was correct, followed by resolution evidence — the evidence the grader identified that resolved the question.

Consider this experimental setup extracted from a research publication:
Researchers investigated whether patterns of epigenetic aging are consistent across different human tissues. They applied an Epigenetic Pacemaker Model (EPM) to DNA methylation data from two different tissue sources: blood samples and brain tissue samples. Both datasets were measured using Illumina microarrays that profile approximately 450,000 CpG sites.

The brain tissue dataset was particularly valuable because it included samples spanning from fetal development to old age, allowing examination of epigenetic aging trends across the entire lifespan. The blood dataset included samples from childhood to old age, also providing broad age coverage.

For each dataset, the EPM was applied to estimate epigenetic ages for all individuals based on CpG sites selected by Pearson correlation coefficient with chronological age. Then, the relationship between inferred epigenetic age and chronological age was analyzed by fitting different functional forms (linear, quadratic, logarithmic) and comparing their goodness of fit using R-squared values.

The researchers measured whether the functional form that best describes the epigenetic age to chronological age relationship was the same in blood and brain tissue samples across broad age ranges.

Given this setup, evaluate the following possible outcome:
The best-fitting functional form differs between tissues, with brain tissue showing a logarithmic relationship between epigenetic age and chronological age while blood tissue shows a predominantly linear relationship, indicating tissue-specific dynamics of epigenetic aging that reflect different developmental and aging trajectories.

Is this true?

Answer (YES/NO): NO